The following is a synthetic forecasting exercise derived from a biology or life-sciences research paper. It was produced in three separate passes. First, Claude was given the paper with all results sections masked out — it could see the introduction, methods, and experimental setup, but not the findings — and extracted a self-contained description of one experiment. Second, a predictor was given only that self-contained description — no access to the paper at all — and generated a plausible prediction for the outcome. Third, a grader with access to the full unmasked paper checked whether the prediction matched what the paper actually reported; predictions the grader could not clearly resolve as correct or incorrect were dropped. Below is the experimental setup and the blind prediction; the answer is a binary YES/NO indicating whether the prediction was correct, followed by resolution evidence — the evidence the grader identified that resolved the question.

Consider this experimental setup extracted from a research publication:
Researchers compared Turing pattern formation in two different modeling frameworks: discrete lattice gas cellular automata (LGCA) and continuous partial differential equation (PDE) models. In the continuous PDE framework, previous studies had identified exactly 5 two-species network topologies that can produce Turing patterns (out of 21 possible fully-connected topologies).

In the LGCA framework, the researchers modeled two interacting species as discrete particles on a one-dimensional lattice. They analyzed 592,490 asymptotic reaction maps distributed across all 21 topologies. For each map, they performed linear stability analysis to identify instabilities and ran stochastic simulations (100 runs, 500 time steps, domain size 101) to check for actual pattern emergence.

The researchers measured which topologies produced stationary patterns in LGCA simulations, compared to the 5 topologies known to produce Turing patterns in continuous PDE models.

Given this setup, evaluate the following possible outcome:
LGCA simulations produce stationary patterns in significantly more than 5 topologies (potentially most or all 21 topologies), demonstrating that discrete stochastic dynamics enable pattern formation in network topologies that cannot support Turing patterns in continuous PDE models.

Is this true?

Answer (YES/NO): NO